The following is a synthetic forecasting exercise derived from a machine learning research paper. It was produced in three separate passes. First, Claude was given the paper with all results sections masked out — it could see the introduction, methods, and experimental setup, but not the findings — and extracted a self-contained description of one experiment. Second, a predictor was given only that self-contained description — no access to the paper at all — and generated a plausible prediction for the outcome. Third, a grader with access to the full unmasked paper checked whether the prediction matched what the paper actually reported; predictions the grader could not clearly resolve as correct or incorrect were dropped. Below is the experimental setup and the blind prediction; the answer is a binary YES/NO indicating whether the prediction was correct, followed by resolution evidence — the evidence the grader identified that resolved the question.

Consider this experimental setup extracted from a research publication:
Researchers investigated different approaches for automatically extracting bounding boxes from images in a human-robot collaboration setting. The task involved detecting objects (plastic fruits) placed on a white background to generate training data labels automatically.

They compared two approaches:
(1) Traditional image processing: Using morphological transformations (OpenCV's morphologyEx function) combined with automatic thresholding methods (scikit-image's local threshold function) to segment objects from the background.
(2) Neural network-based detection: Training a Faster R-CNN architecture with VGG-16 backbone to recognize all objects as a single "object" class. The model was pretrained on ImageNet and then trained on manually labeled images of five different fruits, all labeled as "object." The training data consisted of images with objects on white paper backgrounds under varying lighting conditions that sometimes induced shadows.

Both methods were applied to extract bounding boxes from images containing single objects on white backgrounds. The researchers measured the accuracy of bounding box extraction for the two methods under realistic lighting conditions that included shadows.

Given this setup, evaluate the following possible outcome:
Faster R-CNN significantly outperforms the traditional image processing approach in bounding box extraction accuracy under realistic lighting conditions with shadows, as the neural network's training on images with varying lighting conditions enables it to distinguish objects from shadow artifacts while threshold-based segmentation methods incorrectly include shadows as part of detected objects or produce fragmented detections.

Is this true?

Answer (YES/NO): YES